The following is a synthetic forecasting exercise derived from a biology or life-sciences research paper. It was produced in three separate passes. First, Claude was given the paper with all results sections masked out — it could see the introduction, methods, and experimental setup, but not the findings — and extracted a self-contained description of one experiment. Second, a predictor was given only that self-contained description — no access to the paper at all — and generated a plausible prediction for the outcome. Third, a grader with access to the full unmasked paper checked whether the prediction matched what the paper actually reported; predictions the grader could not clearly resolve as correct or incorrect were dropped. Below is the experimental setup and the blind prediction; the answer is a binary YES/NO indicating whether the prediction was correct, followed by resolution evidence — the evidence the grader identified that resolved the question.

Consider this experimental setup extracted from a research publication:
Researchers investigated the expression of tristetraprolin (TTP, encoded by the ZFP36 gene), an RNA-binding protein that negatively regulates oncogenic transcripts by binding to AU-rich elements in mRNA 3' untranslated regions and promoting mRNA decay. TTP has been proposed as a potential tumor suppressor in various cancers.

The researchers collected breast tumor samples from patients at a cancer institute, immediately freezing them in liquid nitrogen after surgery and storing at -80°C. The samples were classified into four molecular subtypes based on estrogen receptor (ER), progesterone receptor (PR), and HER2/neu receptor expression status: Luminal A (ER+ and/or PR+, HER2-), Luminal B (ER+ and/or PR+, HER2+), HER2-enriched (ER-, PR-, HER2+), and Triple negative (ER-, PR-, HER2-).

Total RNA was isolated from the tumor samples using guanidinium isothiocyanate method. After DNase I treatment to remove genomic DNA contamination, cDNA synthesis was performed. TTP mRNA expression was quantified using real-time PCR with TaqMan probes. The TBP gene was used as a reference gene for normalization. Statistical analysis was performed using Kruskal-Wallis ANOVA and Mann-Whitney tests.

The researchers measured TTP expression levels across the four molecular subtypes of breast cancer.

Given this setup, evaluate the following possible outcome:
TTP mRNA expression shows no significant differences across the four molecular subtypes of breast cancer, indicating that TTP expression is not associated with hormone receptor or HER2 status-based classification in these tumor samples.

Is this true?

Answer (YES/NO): NO